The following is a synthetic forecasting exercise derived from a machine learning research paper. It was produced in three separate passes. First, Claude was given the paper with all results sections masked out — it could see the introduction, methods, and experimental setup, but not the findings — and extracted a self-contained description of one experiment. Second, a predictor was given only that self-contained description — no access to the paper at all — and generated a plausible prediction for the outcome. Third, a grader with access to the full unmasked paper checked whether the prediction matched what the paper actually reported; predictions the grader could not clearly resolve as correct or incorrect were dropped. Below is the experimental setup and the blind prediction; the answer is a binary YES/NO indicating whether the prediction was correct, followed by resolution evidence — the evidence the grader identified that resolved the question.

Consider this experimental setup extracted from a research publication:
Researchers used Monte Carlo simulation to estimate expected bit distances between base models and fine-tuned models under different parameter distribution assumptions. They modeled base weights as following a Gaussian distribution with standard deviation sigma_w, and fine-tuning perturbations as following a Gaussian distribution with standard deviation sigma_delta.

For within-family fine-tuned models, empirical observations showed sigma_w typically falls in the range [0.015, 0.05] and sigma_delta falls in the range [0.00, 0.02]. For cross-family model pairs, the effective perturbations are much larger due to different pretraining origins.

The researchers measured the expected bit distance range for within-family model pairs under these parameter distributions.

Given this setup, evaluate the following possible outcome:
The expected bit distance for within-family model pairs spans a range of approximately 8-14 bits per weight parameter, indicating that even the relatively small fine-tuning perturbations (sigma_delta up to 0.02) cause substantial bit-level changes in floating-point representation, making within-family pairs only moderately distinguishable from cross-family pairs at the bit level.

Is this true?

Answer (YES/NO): NO